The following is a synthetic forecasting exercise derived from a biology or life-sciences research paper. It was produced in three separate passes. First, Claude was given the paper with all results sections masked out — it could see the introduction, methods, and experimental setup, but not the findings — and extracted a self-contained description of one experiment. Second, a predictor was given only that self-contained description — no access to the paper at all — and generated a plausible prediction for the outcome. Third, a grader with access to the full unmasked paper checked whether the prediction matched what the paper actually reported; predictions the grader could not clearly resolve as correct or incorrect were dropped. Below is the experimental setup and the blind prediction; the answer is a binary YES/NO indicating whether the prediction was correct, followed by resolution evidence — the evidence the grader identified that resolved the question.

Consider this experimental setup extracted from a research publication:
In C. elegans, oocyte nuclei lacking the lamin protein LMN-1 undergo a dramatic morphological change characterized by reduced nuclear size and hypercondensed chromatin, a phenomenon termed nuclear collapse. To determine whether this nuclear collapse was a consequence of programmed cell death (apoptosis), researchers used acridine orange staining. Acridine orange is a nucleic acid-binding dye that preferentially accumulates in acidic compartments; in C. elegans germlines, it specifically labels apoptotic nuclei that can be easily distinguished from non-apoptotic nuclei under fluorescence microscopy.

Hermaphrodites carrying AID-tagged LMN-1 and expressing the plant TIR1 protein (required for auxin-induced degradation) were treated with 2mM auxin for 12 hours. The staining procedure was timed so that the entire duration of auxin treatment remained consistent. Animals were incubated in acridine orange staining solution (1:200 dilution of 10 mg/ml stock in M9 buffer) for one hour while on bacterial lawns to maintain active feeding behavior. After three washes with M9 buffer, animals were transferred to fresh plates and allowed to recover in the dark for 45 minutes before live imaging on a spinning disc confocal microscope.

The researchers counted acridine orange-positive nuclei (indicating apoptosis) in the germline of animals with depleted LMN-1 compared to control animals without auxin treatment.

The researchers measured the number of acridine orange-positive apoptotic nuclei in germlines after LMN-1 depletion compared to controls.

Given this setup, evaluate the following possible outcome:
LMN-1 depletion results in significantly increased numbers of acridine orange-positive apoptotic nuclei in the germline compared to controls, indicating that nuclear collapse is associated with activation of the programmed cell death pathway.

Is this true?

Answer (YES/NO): NO